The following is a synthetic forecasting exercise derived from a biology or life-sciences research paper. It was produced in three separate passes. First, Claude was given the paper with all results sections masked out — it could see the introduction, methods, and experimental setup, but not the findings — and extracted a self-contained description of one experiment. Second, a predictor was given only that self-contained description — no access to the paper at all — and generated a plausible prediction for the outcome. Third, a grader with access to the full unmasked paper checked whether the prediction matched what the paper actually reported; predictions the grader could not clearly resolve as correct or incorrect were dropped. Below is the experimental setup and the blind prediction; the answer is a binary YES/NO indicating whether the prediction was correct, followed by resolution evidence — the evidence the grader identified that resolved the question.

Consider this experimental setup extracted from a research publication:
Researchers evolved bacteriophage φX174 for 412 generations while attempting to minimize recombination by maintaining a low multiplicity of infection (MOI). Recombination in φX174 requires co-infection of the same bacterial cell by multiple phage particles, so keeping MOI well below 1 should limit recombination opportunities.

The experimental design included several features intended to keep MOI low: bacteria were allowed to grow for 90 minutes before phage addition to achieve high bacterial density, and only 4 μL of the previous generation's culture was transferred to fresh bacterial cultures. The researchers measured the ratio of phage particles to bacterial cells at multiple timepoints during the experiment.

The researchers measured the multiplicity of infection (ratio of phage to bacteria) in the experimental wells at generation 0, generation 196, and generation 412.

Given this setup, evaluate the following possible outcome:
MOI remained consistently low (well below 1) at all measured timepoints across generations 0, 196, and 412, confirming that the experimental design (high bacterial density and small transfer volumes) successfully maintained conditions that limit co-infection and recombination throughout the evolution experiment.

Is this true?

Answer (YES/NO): NO